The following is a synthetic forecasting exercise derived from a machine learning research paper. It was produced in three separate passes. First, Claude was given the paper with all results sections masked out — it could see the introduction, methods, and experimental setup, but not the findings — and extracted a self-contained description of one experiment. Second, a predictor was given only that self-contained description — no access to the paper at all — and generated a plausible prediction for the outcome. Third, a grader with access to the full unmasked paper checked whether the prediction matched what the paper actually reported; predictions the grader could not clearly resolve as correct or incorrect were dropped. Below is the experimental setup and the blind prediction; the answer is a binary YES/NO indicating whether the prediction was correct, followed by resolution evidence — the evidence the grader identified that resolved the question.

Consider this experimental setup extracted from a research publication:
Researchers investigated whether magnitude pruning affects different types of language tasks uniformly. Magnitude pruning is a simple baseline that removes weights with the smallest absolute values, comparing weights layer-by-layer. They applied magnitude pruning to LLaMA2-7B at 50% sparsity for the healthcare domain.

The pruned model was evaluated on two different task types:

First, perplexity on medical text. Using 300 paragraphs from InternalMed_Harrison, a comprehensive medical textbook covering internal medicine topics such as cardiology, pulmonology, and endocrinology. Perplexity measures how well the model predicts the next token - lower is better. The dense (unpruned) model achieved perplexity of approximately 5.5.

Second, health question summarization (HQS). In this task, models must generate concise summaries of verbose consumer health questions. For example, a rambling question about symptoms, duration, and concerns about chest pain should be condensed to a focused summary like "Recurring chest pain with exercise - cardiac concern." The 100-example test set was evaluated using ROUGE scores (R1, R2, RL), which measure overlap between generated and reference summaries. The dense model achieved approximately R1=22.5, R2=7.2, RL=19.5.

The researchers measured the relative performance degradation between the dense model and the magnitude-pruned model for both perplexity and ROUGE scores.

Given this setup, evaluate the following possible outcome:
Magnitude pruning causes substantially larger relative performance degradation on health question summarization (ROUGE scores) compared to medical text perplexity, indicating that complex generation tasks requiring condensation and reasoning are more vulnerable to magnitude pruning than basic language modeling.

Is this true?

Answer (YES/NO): NO